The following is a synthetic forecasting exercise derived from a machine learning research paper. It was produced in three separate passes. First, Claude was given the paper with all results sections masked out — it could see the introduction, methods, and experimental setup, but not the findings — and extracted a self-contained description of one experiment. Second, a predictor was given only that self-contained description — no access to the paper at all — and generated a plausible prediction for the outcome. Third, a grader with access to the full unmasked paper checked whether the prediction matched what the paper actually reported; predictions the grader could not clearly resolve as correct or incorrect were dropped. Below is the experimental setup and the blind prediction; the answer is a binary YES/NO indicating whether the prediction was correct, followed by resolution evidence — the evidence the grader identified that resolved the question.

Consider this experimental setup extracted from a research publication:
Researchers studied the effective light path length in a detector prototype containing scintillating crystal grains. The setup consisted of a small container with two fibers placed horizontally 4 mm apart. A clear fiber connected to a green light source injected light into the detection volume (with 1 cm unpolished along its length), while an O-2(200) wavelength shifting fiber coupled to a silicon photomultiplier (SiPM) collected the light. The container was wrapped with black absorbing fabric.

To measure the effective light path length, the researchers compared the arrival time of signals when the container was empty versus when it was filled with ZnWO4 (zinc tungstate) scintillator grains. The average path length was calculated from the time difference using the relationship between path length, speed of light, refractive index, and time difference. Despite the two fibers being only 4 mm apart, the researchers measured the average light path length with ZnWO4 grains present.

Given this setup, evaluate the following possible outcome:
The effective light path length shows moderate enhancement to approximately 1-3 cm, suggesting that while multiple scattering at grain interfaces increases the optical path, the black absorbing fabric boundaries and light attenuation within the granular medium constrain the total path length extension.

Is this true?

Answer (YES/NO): NO